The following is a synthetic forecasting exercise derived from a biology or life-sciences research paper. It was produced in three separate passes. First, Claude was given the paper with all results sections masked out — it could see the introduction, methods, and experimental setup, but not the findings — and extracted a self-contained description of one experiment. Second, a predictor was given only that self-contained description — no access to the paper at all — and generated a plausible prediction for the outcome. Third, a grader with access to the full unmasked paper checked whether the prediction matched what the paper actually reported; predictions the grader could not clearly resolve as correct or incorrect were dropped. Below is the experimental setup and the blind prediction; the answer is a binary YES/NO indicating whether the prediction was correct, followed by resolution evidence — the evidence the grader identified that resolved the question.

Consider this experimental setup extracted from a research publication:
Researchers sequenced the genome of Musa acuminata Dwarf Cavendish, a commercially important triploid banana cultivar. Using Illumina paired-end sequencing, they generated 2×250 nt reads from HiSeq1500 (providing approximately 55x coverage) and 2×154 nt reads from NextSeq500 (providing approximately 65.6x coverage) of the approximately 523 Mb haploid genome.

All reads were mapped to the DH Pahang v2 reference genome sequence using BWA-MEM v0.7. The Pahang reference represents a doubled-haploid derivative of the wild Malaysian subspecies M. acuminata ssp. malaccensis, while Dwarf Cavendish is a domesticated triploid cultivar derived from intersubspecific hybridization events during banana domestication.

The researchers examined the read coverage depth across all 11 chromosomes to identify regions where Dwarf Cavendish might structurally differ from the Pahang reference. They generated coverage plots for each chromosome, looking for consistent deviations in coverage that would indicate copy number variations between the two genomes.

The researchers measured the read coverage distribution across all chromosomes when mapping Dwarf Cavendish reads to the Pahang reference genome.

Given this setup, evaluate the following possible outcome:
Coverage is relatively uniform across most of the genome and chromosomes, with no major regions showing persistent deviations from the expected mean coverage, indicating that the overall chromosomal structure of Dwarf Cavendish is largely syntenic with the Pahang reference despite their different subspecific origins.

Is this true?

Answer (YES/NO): NO